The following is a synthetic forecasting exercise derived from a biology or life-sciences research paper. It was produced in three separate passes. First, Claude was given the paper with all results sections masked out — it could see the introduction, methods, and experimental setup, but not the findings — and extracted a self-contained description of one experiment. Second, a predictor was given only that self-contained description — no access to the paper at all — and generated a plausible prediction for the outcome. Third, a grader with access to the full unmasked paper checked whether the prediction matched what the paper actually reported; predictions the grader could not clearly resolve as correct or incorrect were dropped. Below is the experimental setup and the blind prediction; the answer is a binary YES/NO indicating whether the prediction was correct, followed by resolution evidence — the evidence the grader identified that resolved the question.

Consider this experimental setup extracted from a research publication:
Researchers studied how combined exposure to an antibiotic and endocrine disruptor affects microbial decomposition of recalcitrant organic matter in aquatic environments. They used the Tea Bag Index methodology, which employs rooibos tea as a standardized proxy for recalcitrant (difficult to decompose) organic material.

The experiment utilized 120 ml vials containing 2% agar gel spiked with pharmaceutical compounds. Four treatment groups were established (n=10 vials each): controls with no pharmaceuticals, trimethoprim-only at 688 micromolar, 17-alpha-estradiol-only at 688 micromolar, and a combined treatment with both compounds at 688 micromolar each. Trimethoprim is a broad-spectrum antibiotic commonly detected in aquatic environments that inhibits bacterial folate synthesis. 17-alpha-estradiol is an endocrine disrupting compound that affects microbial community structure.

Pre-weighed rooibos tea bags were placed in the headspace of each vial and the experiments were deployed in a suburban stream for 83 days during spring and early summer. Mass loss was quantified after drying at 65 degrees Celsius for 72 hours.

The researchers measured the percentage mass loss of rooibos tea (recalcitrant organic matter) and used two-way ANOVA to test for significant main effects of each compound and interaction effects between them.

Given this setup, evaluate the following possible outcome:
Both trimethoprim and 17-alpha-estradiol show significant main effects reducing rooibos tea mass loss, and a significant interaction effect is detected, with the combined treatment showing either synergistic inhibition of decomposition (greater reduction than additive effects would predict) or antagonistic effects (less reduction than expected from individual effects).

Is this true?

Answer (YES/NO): NO